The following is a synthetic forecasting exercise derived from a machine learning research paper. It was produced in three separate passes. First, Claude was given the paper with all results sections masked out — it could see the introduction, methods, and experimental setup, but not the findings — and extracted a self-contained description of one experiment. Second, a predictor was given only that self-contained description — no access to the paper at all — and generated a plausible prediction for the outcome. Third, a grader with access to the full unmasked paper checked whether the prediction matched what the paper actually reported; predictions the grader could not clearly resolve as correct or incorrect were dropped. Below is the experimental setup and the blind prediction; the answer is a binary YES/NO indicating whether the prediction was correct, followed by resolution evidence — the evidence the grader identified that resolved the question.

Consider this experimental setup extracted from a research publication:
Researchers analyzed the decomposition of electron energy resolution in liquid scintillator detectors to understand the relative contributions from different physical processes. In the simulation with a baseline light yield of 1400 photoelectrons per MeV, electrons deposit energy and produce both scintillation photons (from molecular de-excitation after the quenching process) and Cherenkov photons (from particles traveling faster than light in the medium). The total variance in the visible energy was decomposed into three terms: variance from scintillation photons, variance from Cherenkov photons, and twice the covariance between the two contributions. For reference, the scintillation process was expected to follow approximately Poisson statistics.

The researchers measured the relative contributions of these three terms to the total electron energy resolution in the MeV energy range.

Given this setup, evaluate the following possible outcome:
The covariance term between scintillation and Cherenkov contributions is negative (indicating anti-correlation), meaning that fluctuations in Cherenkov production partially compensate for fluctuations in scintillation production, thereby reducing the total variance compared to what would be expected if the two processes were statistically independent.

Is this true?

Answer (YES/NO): NO